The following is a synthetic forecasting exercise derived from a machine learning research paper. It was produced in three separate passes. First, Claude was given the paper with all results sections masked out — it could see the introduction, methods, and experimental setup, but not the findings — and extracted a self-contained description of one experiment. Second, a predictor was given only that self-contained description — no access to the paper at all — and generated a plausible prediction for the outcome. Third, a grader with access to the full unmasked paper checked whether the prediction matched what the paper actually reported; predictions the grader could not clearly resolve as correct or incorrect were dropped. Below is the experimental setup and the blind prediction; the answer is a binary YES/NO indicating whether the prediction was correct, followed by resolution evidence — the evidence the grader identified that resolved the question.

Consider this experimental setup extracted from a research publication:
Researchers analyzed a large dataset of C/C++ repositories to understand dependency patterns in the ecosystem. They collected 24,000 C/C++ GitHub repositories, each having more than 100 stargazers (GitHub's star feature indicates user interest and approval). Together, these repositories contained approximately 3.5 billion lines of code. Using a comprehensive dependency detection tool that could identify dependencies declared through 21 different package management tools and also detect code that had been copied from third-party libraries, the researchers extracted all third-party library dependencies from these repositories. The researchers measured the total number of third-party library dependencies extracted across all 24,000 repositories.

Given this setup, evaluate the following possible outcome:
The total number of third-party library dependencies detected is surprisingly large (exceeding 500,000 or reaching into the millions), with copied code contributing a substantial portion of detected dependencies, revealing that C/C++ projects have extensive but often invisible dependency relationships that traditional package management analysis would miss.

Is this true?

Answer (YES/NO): NO